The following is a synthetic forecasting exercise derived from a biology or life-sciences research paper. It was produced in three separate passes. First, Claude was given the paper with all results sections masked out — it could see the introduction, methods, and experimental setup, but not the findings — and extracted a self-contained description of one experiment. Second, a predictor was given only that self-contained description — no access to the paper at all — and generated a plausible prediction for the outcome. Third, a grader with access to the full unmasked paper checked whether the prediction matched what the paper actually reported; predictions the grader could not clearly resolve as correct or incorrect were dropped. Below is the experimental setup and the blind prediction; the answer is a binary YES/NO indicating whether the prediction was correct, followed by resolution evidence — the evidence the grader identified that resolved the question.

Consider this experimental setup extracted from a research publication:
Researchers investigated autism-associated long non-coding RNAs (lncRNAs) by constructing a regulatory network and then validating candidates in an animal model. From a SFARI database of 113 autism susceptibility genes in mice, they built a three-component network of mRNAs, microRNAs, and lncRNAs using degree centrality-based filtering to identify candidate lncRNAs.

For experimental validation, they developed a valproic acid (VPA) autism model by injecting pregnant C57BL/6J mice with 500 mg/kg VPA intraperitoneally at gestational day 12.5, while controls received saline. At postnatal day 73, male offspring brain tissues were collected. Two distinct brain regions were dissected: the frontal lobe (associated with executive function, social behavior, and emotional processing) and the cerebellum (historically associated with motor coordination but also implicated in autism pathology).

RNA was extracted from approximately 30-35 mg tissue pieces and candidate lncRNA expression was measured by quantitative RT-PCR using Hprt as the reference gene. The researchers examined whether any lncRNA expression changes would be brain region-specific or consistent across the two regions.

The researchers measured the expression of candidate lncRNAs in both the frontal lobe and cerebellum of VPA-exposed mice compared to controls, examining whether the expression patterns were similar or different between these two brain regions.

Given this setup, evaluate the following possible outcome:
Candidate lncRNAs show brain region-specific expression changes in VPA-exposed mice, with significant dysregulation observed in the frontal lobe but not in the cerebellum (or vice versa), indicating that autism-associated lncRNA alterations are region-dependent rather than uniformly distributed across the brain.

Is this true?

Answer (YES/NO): NO